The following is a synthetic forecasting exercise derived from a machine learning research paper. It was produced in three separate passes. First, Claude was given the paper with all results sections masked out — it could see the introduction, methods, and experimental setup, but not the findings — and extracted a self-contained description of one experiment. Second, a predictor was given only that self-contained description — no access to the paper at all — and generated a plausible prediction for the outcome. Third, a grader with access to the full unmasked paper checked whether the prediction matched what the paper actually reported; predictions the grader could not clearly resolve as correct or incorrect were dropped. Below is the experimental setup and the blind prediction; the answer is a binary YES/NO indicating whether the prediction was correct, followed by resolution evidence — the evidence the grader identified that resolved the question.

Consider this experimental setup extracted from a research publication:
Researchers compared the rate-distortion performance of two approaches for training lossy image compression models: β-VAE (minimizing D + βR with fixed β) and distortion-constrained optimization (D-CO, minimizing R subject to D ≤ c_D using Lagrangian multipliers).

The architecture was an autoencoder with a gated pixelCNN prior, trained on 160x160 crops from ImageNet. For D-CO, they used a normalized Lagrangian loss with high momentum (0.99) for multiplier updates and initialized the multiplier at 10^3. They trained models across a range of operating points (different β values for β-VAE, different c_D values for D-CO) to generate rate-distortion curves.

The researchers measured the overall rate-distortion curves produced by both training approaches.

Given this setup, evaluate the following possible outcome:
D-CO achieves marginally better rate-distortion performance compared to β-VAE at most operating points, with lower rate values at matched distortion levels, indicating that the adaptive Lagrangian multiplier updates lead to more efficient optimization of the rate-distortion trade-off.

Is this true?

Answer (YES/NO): NO